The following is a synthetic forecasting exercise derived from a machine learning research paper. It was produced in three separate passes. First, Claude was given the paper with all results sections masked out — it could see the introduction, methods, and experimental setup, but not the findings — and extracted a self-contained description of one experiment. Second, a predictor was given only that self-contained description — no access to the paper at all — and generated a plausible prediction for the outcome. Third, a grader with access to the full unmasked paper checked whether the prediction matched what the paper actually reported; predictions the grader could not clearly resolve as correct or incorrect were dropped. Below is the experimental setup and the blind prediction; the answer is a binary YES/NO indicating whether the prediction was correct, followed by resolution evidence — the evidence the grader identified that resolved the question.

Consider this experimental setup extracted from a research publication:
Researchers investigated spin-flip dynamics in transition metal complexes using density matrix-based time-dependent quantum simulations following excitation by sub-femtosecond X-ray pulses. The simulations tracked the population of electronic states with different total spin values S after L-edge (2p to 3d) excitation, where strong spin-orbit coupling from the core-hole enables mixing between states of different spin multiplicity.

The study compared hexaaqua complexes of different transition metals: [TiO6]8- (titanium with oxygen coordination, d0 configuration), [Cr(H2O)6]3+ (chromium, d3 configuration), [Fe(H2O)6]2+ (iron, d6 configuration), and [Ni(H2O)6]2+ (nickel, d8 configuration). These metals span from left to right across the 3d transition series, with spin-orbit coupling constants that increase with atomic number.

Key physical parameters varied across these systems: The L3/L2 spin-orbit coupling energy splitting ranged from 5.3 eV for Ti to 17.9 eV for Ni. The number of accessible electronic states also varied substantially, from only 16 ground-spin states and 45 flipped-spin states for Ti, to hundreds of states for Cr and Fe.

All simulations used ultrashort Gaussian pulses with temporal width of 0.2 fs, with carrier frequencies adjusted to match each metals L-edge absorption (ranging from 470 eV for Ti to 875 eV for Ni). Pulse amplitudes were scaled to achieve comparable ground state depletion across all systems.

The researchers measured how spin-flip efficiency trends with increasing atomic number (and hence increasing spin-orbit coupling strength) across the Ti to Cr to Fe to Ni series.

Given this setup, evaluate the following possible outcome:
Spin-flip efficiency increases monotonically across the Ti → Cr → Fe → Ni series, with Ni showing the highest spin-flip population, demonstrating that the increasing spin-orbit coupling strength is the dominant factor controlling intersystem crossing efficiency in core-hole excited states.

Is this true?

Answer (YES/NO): NO